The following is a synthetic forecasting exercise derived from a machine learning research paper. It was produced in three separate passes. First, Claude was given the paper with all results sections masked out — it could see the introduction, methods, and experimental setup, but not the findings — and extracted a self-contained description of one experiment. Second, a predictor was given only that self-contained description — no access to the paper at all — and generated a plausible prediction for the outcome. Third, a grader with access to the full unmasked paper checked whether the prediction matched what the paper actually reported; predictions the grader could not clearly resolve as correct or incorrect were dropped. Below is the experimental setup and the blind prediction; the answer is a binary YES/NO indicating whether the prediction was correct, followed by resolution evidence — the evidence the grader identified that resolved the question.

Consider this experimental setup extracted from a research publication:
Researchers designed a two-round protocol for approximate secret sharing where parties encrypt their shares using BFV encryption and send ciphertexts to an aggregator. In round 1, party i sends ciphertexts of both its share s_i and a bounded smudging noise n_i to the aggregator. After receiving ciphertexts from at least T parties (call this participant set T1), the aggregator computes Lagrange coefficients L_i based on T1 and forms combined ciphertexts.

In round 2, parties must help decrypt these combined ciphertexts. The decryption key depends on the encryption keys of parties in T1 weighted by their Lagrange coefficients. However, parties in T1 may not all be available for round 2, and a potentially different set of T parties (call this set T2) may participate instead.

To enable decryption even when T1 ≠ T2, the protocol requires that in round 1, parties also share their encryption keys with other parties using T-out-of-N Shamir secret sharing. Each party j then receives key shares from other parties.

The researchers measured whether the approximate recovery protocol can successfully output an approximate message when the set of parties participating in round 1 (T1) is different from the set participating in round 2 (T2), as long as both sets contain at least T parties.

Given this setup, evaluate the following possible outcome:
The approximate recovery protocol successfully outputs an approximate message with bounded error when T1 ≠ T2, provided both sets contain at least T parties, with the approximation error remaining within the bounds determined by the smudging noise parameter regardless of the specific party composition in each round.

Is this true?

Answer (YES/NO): YES